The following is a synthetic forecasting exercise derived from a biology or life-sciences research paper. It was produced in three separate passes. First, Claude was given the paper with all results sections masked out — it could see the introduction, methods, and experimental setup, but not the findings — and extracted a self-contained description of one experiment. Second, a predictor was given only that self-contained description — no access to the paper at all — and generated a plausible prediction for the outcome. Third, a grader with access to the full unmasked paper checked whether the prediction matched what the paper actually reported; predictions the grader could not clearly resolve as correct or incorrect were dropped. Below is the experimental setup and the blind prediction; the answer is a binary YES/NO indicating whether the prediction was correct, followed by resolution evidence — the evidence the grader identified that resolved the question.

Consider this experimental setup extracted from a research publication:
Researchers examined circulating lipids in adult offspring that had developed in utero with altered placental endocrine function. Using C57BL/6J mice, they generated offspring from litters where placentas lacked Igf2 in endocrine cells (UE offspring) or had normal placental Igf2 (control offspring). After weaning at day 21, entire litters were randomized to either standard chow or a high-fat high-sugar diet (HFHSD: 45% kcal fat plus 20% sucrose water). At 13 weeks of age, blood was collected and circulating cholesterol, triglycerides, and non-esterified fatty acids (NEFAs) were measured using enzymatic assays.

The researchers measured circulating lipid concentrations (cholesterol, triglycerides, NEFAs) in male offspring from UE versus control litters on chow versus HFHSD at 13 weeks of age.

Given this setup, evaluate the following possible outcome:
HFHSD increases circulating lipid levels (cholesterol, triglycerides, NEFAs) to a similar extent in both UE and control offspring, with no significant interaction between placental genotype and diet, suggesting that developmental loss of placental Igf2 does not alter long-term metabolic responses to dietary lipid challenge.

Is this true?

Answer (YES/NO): NO